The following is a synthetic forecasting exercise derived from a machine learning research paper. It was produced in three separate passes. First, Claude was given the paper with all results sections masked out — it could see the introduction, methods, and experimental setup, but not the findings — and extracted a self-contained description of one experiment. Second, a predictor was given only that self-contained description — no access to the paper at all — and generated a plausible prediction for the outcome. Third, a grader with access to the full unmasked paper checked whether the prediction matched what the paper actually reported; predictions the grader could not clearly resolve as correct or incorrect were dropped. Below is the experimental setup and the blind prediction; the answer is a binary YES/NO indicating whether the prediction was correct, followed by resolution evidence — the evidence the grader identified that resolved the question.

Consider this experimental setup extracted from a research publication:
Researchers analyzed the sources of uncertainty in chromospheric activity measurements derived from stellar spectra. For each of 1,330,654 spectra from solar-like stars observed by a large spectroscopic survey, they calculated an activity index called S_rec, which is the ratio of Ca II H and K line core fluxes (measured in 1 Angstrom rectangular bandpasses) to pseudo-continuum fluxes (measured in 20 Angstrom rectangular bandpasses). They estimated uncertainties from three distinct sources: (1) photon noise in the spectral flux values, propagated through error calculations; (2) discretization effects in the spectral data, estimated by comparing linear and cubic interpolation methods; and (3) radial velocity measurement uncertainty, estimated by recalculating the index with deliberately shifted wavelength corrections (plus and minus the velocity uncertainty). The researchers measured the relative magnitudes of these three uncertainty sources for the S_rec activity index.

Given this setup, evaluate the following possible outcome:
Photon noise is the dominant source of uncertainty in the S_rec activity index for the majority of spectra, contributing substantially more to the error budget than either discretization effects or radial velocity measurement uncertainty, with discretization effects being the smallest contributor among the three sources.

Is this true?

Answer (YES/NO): NO